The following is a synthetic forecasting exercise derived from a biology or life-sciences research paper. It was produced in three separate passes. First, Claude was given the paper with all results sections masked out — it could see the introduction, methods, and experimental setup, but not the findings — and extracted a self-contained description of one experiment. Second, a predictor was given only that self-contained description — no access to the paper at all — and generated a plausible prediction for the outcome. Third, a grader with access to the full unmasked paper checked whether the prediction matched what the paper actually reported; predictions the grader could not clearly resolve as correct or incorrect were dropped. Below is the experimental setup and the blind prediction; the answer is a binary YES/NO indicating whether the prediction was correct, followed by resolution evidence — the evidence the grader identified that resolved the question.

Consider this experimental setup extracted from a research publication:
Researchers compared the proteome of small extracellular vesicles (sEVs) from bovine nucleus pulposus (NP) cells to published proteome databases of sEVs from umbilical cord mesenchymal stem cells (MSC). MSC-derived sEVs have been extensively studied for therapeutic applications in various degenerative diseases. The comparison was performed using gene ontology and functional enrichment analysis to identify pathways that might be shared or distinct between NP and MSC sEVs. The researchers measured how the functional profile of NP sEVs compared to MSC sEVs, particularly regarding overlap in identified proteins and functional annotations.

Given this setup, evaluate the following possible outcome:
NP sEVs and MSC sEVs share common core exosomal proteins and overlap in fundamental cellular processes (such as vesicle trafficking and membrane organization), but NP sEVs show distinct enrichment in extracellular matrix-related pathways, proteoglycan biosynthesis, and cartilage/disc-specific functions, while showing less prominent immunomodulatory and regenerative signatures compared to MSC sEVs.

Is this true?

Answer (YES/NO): NO